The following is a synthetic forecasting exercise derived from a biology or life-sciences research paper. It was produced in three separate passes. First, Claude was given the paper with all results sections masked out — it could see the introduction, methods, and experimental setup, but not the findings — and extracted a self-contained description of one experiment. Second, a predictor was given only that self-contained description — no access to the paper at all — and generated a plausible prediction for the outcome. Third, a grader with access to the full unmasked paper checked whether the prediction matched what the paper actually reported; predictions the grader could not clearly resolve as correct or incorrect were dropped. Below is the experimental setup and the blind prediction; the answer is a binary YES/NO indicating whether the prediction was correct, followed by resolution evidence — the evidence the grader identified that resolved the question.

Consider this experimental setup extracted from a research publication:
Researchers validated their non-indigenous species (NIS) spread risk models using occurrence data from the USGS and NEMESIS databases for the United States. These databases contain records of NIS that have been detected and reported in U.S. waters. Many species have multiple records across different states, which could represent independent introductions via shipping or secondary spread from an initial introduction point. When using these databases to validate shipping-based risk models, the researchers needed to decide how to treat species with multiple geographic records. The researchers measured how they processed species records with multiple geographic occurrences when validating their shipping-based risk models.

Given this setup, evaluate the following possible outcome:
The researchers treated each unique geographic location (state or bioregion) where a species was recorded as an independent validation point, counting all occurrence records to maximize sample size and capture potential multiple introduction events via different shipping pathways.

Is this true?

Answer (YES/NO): NO